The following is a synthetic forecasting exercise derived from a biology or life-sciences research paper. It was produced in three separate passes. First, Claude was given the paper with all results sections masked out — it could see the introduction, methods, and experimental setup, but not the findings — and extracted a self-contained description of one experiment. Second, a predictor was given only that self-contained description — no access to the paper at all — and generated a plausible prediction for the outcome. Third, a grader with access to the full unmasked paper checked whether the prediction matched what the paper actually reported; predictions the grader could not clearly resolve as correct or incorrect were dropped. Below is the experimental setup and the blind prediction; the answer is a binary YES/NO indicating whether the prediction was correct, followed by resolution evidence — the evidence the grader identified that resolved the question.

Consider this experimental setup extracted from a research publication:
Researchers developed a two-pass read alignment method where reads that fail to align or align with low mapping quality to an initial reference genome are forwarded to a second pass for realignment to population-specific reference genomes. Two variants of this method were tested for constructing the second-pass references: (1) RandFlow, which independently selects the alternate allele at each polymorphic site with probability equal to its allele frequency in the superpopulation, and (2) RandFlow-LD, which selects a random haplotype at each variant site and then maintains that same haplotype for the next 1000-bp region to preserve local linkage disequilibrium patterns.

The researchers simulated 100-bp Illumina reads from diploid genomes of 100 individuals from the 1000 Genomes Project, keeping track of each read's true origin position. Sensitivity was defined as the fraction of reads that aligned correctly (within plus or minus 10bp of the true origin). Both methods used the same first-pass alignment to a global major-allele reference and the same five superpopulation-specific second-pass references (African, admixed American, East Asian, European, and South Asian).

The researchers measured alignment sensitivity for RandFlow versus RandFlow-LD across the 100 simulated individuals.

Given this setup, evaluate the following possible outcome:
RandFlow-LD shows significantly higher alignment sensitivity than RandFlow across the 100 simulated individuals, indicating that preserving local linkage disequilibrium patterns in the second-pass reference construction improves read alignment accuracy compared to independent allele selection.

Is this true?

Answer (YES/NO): YES